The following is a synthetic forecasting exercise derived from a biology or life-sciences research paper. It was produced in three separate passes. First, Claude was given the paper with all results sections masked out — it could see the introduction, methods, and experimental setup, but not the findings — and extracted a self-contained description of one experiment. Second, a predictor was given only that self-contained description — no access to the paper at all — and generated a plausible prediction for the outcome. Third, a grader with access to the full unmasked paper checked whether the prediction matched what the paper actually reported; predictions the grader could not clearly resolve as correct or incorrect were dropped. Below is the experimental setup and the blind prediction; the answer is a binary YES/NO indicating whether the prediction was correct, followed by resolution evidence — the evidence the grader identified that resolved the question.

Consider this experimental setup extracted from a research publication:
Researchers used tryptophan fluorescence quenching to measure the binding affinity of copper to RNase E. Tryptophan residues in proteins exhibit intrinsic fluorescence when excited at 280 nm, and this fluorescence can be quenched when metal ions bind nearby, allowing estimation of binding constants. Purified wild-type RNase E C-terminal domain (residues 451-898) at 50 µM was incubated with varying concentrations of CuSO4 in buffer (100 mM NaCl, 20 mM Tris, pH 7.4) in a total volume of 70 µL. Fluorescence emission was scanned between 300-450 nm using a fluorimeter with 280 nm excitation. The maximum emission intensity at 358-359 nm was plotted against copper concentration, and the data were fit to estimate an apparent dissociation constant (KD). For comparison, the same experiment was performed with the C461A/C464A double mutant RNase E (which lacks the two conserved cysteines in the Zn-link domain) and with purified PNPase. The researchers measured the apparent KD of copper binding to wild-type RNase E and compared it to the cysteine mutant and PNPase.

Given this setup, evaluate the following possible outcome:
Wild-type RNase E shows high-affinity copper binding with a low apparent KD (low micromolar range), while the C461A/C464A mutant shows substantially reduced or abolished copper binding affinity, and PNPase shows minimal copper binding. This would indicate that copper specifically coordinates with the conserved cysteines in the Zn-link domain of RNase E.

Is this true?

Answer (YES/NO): NO